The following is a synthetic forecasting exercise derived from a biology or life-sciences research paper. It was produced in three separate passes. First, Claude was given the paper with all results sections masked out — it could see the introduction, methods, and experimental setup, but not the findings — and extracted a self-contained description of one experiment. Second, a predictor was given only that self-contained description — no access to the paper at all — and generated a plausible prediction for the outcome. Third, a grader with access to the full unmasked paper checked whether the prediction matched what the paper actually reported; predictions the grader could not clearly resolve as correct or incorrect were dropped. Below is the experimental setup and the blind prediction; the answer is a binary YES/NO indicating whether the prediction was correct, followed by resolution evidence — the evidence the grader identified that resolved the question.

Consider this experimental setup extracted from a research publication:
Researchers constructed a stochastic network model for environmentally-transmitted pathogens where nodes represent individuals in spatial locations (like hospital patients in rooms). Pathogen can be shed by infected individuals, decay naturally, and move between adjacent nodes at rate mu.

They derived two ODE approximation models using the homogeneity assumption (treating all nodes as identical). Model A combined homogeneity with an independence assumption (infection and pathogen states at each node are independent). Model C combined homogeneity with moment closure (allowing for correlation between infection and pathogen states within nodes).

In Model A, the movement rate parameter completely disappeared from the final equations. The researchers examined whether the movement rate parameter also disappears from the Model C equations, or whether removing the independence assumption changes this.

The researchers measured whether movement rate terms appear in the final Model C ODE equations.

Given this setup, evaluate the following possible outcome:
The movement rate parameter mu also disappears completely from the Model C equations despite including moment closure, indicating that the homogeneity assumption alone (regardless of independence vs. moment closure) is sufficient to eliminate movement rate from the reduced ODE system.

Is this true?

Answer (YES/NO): NO